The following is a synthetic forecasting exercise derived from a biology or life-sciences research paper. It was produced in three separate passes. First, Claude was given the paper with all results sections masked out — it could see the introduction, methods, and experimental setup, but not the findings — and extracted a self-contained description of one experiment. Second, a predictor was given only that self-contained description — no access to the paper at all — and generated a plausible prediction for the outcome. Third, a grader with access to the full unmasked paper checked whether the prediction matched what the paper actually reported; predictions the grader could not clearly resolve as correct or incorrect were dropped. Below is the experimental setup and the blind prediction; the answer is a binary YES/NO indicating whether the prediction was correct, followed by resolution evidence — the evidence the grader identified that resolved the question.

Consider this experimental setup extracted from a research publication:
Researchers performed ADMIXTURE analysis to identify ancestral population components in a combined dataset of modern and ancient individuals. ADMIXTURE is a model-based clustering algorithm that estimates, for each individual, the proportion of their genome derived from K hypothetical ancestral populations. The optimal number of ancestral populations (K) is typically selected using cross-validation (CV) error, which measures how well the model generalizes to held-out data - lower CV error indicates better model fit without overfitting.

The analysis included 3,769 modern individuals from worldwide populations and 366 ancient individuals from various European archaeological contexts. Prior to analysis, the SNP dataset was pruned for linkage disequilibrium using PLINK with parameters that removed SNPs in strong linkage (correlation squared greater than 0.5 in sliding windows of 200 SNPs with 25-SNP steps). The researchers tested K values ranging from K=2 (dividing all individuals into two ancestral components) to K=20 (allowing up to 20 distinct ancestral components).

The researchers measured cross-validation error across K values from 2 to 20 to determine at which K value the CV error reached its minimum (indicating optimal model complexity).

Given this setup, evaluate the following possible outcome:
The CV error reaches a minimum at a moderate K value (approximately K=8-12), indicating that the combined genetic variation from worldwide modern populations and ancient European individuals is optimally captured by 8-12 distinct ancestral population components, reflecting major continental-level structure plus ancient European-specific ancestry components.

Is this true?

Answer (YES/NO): YES